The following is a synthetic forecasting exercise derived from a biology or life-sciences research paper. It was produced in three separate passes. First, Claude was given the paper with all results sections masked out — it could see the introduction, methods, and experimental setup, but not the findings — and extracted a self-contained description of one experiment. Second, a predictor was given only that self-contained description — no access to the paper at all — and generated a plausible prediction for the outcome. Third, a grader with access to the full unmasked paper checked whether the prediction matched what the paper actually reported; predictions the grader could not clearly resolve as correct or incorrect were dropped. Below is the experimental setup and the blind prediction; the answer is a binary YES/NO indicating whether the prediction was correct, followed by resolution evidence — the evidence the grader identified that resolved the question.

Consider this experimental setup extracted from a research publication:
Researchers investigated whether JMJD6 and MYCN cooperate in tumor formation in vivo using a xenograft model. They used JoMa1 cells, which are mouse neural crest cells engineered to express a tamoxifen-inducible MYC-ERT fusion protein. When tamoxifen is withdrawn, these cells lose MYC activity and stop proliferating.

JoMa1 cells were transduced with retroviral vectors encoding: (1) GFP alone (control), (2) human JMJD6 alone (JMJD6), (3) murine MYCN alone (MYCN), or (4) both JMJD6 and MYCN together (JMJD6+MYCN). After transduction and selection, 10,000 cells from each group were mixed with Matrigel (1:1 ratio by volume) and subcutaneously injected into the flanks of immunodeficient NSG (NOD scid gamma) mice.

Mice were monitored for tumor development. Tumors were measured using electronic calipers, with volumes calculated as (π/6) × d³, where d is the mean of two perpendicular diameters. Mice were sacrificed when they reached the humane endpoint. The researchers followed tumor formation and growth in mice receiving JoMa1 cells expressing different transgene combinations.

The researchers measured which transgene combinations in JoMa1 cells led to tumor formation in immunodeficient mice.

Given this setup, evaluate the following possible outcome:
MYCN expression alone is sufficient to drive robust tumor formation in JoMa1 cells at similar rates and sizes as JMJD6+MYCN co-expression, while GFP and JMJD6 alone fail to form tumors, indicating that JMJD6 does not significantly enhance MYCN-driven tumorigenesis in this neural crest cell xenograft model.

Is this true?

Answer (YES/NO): NO